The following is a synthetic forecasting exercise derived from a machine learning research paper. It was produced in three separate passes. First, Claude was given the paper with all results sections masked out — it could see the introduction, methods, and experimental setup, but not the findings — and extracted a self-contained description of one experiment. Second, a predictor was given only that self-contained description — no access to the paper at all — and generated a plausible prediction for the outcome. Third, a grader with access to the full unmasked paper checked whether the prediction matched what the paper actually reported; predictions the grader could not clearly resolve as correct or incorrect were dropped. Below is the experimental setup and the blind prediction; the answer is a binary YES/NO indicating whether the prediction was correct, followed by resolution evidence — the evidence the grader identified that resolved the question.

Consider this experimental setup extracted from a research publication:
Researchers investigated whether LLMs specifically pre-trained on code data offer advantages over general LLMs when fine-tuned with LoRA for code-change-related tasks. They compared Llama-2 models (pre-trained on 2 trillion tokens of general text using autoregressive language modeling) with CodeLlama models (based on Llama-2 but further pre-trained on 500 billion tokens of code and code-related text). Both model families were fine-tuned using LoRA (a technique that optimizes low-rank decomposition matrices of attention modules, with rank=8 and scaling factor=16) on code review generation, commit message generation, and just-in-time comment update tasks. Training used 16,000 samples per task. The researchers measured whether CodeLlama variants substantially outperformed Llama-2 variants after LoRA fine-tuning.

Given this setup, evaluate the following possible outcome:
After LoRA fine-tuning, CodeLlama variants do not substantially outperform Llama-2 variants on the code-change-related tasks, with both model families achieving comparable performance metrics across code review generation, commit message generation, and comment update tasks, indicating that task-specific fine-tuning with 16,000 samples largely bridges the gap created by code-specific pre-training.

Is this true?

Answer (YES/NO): YES